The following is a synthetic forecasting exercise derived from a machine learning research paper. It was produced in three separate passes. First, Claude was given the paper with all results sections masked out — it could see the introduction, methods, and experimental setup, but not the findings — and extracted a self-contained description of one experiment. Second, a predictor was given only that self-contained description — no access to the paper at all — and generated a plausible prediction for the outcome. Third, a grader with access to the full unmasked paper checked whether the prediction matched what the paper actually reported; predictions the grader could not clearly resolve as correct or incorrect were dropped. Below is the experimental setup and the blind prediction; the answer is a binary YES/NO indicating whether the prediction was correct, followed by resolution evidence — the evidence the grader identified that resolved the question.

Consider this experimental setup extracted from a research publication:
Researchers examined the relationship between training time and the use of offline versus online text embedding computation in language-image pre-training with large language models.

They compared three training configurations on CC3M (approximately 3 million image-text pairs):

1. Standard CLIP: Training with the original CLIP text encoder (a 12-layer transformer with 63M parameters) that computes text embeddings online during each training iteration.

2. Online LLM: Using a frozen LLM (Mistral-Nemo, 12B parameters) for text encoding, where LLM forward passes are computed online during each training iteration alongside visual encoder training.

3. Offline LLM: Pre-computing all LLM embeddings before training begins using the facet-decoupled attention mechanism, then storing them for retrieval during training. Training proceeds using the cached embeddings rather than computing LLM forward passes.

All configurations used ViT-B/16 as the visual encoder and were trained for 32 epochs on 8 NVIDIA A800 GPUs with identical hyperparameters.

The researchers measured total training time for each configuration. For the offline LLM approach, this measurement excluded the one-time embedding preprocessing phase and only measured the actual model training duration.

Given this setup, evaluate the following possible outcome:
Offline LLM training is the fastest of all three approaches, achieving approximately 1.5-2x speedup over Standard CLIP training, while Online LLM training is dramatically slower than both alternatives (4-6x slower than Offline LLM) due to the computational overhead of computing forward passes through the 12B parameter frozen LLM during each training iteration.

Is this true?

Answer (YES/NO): NO